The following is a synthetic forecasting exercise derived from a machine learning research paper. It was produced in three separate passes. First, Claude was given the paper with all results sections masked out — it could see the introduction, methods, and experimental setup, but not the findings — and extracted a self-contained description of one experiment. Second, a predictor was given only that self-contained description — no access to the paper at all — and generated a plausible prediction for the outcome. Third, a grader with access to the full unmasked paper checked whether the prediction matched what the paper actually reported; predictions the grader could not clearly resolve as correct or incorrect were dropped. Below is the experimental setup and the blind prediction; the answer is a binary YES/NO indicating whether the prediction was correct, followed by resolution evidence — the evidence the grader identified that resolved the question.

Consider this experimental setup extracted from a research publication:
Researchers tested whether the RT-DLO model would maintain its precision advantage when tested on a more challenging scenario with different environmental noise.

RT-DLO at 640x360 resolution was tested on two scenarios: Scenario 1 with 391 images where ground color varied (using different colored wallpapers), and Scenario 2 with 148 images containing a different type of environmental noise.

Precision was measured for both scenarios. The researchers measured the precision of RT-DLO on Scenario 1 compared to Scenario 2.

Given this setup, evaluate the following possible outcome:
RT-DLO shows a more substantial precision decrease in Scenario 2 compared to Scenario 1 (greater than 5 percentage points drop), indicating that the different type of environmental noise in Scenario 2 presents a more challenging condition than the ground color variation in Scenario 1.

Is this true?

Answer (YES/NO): NO